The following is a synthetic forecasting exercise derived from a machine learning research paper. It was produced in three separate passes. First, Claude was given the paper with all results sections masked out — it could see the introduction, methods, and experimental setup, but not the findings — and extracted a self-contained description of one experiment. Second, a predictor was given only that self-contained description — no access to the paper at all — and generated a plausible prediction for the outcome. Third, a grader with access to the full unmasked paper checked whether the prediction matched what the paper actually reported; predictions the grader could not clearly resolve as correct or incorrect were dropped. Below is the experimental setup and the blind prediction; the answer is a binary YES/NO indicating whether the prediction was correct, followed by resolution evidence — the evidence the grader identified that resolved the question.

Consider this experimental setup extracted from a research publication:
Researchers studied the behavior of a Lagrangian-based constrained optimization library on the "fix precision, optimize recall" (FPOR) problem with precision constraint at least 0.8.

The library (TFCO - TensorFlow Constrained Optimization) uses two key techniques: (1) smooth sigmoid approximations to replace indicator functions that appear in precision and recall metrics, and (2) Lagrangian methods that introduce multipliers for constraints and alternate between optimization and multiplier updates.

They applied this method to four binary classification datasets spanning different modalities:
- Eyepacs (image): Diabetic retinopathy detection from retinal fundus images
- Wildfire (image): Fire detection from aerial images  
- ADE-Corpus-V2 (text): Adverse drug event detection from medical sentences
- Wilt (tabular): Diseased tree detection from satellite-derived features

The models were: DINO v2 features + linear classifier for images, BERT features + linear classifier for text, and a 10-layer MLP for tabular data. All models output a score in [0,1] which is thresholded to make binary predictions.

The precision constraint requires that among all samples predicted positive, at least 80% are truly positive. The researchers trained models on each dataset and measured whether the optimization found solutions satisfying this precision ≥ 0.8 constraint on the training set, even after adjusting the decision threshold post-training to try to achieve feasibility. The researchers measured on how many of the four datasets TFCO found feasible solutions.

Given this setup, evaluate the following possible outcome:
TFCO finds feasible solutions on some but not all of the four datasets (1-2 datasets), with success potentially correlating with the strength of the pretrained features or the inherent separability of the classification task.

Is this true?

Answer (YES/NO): YES